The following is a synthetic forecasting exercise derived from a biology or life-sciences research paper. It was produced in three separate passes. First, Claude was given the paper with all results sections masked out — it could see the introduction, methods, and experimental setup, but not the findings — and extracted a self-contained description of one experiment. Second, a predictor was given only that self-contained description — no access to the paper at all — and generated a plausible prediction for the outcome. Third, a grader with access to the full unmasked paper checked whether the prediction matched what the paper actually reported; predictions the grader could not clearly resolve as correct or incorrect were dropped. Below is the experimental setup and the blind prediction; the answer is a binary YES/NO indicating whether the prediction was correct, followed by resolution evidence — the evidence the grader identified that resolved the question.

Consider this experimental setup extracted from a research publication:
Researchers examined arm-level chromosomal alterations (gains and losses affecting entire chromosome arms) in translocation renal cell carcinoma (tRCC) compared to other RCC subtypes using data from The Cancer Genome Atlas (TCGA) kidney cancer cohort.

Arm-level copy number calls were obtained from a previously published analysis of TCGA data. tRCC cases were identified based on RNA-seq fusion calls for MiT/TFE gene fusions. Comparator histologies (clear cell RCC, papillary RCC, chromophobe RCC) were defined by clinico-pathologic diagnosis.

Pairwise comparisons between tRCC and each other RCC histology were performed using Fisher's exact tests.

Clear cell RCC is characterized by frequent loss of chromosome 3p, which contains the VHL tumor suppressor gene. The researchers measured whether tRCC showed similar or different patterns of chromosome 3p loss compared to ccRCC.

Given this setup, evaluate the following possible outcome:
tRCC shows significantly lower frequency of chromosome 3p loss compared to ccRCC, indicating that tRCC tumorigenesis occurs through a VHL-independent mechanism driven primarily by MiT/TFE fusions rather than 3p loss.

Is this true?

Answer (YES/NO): YES